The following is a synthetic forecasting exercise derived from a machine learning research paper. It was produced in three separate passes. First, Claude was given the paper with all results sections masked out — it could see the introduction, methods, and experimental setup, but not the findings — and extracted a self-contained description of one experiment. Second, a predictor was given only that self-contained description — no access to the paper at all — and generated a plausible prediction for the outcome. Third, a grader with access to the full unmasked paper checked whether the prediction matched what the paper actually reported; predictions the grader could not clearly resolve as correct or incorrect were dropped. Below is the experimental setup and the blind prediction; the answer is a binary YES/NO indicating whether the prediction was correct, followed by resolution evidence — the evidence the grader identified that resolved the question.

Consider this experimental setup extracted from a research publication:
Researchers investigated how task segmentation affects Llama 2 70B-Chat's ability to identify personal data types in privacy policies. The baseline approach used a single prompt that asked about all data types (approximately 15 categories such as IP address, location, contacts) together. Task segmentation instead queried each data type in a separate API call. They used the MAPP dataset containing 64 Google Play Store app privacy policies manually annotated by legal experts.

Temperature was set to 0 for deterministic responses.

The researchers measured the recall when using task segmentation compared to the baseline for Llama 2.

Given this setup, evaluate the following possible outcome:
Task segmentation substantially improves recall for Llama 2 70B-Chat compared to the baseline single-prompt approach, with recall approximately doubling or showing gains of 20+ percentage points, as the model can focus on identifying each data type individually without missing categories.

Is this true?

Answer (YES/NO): NO